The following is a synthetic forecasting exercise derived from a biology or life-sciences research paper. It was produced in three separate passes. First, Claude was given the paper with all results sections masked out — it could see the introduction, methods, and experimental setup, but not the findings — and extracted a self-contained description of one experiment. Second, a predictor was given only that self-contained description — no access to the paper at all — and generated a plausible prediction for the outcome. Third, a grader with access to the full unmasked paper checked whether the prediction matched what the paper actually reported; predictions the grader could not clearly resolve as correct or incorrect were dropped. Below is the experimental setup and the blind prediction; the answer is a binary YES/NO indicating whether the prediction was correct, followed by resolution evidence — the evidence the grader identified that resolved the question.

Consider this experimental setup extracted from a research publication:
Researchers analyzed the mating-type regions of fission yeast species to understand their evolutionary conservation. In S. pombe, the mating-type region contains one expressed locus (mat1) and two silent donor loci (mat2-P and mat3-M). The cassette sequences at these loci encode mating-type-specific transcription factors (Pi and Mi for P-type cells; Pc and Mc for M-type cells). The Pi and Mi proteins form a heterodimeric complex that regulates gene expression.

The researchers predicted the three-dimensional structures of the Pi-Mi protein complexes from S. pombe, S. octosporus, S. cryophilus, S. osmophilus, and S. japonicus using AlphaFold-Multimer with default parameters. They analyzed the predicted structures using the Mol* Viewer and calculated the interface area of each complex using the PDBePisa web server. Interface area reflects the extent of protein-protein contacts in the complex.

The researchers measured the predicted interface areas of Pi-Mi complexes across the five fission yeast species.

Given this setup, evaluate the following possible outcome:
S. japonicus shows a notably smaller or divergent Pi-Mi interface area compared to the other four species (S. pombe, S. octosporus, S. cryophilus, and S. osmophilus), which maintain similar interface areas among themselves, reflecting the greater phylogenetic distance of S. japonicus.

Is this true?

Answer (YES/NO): NO